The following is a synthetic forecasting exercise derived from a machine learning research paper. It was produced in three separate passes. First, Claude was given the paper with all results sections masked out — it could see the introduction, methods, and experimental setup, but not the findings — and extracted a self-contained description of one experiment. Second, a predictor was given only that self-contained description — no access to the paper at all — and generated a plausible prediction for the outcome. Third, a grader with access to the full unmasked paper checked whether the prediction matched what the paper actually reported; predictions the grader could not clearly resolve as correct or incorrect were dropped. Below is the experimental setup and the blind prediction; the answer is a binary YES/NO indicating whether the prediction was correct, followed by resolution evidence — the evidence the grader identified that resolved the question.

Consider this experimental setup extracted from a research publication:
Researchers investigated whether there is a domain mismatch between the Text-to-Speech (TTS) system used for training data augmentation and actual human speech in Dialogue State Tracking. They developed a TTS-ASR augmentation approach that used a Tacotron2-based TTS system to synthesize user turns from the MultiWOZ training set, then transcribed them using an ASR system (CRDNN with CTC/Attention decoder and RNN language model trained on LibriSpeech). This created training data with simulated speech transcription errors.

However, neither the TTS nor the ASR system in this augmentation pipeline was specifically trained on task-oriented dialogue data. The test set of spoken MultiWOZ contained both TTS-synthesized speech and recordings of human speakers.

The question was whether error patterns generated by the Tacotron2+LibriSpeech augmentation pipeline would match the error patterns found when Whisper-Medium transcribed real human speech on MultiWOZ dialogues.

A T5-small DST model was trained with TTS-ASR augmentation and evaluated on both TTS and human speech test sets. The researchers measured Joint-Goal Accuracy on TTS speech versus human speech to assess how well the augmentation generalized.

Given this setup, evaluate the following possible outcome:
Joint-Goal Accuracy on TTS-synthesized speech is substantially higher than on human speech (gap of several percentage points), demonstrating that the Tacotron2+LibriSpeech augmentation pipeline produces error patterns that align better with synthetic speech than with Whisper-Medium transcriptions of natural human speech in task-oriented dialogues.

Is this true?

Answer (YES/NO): NO